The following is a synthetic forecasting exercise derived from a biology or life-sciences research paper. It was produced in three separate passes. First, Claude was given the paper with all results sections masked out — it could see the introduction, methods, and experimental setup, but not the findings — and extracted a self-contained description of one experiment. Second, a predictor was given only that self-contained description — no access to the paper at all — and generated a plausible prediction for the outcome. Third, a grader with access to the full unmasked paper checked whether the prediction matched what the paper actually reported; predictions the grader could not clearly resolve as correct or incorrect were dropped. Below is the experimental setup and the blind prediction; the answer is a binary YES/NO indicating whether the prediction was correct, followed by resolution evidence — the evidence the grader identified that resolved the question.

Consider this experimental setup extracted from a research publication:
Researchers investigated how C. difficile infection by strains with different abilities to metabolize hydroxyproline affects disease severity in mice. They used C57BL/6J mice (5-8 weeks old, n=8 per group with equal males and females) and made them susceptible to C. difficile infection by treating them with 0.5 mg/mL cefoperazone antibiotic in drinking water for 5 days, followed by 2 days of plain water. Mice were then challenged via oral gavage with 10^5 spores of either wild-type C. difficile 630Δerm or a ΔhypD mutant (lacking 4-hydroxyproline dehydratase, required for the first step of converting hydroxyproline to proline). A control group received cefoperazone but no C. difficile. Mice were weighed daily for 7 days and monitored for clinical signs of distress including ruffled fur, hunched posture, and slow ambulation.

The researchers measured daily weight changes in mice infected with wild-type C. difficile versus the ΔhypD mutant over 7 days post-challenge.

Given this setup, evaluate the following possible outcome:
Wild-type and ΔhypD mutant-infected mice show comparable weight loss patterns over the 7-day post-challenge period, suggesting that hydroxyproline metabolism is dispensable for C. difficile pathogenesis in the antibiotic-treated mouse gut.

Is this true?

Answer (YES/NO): NO